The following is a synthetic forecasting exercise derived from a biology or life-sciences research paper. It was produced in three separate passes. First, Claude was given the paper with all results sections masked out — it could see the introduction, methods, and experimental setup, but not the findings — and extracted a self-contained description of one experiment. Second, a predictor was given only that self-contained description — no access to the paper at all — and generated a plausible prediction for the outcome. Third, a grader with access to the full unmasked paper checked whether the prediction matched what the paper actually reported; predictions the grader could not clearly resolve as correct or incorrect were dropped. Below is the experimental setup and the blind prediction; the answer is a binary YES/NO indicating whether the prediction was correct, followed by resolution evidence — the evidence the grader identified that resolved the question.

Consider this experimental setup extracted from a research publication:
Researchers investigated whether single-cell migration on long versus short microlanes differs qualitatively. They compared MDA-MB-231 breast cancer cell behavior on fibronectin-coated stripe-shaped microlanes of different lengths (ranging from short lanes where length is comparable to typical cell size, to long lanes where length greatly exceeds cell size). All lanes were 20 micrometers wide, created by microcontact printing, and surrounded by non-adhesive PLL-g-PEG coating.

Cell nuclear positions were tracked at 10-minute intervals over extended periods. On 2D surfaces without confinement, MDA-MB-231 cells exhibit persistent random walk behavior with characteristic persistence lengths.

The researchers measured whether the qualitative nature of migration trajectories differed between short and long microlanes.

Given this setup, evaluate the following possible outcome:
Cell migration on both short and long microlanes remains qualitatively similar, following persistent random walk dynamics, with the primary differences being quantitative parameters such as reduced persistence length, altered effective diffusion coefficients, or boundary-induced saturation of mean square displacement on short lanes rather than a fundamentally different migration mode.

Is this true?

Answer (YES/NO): NO